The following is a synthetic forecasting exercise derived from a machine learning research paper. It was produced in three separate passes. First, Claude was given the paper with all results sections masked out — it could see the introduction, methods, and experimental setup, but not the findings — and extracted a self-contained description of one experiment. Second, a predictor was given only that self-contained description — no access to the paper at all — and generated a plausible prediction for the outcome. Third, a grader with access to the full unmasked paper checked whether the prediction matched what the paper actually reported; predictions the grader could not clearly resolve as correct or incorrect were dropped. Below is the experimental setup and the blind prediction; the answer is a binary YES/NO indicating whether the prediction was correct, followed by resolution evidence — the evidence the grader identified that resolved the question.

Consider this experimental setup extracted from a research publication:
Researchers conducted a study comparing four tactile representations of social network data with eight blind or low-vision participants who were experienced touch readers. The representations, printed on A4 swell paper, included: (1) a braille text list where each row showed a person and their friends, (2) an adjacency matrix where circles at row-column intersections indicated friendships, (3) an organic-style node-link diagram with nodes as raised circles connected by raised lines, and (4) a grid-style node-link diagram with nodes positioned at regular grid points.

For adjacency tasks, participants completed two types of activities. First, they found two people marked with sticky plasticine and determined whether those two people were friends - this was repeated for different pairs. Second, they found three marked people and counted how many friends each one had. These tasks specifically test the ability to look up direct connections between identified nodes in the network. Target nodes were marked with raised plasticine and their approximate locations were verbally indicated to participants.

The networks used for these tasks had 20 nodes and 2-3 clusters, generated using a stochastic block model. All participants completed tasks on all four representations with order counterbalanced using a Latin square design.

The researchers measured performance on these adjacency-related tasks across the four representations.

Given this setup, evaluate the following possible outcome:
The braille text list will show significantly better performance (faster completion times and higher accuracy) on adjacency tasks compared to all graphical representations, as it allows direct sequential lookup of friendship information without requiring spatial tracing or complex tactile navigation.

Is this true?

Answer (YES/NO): NO